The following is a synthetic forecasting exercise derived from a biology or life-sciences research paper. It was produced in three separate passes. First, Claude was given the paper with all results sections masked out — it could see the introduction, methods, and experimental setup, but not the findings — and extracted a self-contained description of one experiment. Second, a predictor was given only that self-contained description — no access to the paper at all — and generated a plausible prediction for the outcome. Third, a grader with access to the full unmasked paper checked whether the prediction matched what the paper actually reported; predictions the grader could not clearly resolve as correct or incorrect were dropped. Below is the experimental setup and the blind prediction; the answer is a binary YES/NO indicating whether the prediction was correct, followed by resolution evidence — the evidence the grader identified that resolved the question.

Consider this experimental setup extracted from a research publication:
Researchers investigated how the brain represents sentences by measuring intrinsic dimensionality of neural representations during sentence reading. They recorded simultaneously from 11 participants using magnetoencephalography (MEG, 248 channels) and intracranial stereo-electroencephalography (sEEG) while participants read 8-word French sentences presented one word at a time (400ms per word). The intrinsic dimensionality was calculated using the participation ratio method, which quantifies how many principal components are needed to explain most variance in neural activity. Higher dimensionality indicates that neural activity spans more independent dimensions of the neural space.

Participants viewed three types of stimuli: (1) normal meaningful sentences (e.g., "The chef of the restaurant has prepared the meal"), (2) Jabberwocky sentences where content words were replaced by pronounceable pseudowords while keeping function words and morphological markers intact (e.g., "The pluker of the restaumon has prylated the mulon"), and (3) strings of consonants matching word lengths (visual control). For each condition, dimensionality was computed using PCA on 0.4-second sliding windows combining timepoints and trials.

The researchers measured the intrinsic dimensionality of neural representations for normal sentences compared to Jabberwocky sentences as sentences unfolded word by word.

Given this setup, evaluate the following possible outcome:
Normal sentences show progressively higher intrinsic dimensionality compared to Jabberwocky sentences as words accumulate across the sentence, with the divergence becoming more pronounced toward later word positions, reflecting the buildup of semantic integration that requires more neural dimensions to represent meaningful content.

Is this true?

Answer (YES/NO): YES